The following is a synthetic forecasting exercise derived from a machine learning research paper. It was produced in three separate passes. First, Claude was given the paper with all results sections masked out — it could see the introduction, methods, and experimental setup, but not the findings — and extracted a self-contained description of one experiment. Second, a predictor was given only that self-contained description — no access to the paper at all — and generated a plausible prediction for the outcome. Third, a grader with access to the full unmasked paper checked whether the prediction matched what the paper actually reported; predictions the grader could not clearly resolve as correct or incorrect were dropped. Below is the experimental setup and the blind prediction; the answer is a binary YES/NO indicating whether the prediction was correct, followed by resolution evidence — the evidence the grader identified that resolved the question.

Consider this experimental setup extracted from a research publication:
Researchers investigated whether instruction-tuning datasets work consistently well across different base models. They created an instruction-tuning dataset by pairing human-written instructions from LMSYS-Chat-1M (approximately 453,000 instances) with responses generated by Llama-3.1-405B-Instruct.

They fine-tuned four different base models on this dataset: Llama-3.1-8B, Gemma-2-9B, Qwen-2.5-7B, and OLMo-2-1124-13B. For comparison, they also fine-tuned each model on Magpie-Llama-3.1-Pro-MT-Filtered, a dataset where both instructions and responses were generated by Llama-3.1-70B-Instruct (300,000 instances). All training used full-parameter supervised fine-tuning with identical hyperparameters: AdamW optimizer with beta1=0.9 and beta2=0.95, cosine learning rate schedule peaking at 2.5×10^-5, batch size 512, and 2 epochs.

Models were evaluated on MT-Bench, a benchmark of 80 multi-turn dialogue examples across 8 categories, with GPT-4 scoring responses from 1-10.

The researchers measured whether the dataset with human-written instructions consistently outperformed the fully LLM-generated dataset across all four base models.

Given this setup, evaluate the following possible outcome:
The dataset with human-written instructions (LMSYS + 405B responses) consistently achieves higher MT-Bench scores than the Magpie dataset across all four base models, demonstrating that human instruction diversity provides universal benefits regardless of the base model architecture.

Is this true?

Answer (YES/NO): NO